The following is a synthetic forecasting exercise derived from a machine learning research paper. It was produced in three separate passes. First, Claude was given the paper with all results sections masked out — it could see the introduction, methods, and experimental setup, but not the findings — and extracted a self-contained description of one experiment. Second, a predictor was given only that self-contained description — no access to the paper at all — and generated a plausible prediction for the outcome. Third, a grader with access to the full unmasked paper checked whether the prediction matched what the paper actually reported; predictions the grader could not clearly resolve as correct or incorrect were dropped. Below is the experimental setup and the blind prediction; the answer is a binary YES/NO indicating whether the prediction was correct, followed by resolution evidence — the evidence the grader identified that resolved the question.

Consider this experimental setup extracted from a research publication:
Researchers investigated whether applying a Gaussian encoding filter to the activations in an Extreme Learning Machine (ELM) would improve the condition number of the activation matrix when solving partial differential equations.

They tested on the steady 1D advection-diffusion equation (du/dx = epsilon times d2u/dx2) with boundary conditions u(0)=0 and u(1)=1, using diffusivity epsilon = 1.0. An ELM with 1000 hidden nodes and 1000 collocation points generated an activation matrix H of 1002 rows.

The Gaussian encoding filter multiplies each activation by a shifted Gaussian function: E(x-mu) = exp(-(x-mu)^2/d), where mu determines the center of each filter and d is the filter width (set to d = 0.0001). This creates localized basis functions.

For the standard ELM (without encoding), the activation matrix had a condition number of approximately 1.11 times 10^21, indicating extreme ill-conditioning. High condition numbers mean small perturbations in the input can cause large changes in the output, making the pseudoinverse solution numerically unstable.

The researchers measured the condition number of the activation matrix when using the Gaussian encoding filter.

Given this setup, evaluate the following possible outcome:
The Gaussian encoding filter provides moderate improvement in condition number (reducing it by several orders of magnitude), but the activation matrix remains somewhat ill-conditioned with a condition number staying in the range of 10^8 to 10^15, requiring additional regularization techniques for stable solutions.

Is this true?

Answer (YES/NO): NO